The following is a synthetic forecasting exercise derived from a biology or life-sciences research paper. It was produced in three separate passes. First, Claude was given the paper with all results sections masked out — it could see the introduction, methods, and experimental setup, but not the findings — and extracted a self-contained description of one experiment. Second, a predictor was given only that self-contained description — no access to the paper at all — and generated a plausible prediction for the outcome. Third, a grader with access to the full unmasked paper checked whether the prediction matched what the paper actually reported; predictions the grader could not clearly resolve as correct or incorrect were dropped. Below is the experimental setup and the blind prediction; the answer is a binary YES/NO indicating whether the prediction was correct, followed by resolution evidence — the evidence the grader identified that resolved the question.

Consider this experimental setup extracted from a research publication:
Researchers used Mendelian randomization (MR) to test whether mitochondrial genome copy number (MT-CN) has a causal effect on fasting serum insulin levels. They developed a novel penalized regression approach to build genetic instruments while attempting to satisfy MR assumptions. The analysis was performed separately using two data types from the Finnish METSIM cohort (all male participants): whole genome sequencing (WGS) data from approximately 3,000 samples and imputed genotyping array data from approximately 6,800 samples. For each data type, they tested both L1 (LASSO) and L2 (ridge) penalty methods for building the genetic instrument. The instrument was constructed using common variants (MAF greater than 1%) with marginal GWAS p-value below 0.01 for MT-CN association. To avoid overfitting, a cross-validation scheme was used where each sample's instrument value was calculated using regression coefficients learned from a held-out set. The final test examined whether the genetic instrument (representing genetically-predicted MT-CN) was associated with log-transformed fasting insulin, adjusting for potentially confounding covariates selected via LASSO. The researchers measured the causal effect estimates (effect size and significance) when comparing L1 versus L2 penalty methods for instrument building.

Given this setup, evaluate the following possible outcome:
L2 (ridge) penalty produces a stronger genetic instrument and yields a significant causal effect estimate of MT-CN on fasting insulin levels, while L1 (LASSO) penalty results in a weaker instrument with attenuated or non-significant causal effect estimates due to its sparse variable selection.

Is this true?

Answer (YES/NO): NO